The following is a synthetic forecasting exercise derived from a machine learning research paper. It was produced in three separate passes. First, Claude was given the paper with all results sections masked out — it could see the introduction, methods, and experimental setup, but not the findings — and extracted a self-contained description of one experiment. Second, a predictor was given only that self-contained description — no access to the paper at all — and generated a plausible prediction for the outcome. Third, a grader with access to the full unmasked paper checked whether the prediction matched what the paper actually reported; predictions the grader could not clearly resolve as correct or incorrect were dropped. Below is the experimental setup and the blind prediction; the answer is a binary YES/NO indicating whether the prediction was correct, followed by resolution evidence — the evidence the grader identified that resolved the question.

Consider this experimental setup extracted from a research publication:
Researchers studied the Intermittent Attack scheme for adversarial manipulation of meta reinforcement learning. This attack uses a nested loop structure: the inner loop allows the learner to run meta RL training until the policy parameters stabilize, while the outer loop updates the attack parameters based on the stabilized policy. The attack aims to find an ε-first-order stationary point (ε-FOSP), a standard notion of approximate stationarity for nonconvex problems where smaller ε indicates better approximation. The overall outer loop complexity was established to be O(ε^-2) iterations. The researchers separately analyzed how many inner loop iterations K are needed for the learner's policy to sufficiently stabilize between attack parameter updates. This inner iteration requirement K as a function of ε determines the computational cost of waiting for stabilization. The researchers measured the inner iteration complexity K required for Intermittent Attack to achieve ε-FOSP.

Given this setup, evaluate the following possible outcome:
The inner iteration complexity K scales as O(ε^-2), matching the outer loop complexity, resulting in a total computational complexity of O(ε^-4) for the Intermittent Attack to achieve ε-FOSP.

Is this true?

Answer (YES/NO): NO